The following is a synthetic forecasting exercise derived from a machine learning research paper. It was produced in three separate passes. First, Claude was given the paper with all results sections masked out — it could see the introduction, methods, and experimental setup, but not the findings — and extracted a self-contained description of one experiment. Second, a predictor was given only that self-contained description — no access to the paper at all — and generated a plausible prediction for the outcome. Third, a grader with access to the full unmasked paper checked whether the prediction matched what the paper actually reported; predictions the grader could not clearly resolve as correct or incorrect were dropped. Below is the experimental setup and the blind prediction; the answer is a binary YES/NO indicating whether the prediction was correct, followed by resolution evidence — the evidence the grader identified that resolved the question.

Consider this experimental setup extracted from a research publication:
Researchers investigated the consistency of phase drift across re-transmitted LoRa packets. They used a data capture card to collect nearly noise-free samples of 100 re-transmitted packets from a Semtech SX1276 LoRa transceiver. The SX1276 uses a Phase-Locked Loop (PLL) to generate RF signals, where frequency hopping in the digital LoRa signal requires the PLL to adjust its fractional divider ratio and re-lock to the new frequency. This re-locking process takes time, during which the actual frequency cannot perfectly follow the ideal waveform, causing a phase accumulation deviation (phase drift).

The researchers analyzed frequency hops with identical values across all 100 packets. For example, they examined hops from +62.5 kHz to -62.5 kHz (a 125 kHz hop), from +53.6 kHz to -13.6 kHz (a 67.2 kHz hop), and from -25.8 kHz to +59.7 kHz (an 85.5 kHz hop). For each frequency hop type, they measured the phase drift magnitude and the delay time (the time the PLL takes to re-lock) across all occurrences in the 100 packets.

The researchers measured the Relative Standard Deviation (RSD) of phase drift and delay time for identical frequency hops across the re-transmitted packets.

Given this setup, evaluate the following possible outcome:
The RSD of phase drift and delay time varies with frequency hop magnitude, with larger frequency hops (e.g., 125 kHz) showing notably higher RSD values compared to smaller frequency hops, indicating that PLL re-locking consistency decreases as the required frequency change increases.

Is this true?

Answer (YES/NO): NO